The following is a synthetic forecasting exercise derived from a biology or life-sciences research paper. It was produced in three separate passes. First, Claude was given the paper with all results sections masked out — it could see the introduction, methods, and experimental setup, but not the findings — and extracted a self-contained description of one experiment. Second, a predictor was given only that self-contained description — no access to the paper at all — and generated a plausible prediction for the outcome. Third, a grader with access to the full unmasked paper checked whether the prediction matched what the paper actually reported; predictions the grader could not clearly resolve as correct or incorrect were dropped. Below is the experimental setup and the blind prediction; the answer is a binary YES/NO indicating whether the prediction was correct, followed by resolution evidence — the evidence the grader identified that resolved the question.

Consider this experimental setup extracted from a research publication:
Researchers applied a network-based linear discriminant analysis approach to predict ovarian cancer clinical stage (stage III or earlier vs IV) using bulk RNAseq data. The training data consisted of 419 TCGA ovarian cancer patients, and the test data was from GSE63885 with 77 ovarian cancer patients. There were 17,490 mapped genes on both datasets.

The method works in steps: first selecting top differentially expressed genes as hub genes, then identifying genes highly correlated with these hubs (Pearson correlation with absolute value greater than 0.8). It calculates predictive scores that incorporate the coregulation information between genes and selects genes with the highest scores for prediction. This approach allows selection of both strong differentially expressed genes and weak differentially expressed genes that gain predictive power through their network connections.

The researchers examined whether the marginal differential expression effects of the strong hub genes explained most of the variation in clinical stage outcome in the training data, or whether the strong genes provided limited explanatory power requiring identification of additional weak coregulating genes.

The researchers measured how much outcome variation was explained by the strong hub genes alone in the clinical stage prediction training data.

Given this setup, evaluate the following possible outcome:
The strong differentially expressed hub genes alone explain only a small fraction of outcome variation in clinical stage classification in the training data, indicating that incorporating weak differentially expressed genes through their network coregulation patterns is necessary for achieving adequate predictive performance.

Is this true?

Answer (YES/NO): YES